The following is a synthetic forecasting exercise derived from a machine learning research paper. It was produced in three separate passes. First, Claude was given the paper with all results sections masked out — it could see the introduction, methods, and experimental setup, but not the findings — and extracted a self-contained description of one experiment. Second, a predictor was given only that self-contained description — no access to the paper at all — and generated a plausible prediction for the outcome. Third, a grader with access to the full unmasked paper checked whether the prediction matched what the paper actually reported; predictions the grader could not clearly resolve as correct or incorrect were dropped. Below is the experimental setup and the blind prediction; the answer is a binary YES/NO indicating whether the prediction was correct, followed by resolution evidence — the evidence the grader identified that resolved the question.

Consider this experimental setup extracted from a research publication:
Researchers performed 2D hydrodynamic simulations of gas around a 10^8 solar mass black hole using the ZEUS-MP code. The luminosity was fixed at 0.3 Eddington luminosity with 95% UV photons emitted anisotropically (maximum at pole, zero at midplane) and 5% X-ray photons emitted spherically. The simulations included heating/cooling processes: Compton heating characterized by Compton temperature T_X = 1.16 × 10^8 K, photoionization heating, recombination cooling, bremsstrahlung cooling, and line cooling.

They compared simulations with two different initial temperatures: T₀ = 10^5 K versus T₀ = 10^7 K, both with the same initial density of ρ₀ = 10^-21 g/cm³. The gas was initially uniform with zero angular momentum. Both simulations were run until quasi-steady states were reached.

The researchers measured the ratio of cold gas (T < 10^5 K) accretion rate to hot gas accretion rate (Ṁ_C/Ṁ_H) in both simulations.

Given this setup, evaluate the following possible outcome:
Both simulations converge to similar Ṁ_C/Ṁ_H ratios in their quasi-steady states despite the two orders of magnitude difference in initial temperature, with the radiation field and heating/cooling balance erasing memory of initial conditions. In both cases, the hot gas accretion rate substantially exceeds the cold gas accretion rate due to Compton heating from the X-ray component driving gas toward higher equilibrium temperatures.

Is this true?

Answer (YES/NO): NO